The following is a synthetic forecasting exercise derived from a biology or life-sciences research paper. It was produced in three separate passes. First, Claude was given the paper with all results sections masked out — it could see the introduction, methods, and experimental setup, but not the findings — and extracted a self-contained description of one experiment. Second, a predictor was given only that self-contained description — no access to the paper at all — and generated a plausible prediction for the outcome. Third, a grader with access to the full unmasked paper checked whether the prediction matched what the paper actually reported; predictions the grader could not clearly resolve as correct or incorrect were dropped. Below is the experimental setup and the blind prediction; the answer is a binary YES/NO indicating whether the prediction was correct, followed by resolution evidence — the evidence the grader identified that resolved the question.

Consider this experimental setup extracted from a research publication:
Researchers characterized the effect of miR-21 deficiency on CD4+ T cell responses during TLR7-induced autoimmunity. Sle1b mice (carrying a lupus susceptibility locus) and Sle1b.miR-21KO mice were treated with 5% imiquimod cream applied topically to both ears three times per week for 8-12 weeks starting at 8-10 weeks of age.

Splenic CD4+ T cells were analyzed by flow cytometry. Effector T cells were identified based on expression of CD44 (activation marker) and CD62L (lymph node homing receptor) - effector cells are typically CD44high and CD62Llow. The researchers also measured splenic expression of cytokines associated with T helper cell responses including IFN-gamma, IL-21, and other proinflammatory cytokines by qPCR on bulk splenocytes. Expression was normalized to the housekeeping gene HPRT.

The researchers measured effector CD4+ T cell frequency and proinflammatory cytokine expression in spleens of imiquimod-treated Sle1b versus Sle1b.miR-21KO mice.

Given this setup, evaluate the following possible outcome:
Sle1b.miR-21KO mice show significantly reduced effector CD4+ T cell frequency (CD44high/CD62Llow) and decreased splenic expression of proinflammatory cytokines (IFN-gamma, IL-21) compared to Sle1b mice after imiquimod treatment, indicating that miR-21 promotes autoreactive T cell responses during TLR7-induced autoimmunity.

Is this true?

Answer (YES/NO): NO